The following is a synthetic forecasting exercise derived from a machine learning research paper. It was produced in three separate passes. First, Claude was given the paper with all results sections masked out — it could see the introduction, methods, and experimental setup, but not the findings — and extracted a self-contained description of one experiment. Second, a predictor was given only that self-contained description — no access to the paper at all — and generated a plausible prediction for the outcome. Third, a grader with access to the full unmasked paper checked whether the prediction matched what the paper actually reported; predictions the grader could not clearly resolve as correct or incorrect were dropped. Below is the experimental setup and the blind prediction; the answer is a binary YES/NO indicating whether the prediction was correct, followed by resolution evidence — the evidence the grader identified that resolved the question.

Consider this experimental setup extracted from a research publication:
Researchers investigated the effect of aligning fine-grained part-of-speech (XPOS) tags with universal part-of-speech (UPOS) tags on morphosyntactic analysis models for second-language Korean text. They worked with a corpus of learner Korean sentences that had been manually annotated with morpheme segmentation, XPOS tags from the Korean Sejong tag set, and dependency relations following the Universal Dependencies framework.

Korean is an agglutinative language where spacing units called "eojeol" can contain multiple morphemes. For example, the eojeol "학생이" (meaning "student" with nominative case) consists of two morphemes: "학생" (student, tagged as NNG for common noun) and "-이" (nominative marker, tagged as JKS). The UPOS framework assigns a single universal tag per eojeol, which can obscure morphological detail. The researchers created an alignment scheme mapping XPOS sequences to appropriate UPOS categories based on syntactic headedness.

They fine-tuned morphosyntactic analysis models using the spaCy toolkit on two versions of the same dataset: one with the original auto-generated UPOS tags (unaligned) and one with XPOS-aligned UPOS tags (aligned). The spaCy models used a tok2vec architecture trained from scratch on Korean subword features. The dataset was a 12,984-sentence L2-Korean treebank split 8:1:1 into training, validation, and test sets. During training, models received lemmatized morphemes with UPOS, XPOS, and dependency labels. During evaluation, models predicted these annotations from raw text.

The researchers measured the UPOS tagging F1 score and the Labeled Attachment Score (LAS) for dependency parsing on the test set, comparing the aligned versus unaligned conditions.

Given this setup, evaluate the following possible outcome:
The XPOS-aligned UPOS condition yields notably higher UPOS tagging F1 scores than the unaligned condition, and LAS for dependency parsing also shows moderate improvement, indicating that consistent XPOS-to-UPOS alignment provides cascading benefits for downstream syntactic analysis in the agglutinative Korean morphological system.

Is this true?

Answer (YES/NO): NO